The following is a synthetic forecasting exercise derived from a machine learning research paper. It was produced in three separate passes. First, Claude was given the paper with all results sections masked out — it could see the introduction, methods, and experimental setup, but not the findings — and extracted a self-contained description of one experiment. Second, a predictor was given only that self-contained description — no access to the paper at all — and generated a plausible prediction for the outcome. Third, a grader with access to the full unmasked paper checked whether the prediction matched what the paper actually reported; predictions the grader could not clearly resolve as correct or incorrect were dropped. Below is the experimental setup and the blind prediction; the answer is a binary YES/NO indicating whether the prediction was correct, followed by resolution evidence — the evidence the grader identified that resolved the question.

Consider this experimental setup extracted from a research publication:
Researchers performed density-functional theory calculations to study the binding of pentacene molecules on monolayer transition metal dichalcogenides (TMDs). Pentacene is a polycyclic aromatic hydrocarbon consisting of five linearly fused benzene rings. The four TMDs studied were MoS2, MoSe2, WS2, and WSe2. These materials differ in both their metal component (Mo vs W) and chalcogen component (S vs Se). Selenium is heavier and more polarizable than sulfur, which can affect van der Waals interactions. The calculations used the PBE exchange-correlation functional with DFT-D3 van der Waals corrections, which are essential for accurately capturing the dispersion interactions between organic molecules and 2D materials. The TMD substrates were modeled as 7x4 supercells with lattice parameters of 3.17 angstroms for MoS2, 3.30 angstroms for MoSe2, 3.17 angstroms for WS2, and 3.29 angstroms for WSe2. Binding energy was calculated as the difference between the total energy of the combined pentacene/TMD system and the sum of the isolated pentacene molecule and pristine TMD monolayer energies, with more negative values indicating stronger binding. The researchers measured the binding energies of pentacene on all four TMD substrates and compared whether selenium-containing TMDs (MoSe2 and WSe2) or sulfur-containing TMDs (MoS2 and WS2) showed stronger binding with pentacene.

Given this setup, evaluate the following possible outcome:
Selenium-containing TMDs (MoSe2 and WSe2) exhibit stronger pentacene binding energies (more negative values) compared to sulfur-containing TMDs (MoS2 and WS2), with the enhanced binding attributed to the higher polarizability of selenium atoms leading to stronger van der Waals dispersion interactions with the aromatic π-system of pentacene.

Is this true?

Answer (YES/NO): NO